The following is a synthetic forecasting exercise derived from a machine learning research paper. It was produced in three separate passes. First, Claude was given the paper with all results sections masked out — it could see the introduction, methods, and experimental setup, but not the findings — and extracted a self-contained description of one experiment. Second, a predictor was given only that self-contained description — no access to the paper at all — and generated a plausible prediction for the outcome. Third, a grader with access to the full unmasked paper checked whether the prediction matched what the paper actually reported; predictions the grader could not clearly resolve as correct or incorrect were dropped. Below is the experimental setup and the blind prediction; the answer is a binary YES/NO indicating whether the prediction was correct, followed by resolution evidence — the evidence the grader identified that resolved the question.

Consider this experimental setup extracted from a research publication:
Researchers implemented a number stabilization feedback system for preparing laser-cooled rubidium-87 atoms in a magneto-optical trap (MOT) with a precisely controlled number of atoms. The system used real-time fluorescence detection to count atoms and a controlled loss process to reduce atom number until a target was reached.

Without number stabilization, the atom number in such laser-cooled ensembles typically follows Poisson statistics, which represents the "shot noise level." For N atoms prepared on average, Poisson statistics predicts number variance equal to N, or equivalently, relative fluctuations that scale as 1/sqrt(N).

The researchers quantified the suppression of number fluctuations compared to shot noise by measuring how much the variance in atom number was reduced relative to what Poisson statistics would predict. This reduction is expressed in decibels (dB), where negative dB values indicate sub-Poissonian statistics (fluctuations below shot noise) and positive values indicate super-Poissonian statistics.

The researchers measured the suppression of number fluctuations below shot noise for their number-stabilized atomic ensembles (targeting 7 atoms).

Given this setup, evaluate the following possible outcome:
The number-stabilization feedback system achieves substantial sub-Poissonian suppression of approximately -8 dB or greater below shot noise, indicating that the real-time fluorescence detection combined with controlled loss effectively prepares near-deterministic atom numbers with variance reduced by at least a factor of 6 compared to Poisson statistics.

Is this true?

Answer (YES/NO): YES